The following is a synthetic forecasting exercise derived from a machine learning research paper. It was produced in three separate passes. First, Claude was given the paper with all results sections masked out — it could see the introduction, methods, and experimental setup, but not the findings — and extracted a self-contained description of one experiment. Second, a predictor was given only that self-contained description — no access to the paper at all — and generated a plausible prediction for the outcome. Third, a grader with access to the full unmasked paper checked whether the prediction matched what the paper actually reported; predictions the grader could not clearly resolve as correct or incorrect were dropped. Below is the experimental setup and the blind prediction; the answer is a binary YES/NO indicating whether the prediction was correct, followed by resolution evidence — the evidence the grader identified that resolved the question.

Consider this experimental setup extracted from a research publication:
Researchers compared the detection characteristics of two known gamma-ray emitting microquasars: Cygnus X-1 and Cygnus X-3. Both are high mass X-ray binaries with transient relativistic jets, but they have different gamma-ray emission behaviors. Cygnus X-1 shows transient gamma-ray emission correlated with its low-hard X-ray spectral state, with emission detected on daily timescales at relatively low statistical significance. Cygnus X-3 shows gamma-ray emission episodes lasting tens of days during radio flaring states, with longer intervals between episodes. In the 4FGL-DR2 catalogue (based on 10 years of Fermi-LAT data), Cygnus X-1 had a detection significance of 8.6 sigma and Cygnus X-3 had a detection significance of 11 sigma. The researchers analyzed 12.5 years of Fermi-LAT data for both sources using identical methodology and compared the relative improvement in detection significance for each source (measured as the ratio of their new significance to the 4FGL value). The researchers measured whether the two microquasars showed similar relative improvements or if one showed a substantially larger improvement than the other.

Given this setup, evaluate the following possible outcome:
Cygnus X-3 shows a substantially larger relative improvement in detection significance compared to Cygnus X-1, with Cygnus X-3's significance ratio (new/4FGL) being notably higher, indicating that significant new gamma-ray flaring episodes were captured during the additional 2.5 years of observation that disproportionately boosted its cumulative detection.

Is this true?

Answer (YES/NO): NO